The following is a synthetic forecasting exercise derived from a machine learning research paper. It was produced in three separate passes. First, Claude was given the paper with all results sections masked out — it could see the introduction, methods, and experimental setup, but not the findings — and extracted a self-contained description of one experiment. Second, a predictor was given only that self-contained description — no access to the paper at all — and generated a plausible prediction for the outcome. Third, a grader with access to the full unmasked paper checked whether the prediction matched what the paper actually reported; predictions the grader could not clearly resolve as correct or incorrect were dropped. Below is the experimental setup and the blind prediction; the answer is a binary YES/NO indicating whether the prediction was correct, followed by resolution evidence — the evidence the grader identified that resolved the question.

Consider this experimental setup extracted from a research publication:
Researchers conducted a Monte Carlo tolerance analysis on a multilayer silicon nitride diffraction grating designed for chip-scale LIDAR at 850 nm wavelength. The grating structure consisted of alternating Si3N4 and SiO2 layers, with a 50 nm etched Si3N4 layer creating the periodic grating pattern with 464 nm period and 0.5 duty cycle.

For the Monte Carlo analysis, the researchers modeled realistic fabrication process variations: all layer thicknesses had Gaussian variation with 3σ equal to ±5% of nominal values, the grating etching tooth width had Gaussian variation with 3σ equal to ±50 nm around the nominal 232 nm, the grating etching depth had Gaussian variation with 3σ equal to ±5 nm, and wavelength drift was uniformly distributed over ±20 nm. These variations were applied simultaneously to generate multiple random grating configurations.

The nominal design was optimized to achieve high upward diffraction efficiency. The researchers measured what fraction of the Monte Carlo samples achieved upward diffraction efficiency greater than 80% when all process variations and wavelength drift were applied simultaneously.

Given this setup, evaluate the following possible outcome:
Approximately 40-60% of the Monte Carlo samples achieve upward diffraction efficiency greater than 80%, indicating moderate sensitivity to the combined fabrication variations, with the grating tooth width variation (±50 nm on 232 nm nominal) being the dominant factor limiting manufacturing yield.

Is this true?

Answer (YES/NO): NO